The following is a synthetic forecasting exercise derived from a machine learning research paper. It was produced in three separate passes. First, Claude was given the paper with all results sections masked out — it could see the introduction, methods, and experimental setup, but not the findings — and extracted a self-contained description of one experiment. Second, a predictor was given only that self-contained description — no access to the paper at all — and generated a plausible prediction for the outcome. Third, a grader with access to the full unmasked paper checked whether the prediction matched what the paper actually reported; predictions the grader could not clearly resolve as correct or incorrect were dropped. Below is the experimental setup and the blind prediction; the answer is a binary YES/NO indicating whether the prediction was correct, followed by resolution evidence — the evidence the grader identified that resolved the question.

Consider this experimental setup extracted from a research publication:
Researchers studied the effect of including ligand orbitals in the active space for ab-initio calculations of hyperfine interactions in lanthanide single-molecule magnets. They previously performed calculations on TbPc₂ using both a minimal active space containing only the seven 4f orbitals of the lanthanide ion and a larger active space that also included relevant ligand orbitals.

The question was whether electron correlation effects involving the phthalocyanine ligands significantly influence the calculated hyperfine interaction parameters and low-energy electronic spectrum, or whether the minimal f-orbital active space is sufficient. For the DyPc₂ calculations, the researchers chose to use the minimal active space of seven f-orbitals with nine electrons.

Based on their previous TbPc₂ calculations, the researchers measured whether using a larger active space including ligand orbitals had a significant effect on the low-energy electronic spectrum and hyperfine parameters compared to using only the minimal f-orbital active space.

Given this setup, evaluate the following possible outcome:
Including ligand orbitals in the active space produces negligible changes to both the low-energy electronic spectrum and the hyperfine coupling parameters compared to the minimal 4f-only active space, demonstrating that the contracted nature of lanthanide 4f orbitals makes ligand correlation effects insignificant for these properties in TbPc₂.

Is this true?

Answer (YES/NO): YES